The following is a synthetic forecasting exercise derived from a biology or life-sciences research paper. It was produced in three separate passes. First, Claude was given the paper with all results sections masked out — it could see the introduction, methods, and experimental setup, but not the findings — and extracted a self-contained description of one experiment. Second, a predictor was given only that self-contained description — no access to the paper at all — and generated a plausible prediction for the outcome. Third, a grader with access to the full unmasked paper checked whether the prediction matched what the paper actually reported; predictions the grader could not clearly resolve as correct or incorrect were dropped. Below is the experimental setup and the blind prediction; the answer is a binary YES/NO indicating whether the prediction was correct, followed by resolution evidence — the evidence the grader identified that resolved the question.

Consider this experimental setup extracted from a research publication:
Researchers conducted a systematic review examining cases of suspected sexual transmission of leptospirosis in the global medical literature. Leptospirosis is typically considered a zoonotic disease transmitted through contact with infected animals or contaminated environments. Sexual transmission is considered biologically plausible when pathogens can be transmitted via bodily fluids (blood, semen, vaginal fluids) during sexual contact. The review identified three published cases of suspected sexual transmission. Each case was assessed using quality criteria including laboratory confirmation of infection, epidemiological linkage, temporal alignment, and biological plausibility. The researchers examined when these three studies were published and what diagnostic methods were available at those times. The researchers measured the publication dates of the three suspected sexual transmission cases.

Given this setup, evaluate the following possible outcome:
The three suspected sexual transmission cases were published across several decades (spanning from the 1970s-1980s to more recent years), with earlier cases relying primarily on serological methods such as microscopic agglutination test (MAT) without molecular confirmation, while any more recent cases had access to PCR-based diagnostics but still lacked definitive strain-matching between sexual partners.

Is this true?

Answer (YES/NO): NO